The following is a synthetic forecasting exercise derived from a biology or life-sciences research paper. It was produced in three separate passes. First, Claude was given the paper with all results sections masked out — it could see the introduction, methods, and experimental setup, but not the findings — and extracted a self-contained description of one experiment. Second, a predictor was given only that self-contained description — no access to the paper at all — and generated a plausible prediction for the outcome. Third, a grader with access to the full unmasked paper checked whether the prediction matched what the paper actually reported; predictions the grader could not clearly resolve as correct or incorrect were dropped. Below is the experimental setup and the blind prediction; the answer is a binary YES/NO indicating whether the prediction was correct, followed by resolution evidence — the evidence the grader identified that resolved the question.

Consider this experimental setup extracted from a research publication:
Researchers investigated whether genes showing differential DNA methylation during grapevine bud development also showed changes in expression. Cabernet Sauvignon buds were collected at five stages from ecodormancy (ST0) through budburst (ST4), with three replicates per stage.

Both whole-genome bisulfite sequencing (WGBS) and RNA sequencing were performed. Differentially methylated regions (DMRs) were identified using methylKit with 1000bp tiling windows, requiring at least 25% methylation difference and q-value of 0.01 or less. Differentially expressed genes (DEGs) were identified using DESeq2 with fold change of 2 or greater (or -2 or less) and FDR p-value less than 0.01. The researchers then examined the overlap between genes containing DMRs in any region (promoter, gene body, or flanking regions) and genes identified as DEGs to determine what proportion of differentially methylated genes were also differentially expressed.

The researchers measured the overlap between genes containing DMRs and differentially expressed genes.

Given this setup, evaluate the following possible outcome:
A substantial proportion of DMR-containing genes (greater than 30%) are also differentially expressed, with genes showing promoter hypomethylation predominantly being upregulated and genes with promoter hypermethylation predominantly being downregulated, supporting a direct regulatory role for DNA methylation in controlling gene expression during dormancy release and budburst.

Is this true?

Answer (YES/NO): NO